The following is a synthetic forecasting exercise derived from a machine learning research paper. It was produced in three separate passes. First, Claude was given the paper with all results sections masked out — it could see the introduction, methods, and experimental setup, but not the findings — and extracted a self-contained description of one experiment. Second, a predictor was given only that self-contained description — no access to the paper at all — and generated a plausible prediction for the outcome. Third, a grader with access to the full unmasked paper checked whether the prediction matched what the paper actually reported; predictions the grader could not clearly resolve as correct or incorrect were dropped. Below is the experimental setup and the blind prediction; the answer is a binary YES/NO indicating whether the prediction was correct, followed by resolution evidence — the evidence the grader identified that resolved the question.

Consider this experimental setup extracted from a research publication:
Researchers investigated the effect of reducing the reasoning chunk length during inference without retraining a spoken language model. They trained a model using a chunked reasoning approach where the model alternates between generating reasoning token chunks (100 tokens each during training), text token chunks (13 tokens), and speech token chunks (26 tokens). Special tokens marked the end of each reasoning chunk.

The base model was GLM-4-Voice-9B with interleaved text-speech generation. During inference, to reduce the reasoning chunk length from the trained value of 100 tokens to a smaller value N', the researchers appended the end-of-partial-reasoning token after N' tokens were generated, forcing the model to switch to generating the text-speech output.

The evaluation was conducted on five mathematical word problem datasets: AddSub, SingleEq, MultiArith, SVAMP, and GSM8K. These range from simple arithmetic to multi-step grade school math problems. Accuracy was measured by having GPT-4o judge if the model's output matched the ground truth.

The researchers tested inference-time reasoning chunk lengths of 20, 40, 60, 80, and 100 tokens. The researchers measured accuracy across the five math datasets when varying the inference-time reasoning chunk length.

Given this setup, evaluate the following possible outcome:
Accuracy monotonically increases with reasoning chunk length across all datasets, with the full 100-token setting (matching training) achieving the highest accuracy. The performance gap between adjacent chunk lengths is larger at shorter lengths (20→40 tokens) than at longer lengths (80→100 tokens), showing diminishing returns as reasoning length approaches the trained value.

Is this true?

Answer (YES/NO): NO